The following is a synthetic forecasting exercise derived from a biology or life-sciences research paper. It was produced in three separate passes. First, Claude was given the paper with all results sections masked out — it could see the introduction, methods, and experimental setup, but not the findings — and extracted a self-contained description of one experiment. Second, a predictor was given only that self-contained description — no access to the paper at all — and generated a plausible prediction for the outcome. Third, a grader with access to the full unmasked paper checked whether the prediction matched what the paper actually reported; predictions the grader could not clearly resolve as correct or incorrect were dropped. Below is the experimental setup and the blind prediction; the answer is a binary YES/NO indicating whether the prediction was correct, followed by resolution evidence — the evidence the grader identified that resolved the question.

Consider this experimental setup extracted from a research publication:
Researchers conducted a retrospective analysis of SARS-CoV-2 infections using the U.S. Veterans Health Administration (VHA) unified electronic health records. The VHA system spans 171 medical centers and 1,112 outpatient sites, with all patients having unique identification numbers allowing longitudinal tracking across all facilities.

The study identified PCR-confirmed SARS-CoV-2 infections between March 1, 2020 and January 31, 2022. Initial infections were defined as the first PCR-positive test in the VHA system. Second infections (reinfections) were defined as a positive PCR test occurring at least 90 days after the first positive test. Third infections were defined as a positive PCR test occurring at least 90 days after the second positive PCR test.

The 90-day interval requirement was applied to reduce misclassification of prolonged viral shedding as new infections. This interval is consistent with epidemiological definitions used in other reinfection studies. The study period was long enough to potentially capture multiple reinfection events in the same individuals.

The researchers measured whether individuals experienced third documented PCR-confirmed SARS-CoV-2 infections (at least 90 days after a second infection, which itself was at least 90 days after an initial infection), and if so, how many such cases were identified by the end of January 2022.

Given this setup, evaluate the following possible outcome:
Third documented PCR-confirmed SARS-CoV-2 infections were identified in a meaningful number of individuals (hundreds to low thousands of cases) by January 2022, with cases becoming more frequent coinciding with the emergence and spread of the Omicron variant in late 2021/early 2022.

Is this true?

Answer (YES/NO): NO